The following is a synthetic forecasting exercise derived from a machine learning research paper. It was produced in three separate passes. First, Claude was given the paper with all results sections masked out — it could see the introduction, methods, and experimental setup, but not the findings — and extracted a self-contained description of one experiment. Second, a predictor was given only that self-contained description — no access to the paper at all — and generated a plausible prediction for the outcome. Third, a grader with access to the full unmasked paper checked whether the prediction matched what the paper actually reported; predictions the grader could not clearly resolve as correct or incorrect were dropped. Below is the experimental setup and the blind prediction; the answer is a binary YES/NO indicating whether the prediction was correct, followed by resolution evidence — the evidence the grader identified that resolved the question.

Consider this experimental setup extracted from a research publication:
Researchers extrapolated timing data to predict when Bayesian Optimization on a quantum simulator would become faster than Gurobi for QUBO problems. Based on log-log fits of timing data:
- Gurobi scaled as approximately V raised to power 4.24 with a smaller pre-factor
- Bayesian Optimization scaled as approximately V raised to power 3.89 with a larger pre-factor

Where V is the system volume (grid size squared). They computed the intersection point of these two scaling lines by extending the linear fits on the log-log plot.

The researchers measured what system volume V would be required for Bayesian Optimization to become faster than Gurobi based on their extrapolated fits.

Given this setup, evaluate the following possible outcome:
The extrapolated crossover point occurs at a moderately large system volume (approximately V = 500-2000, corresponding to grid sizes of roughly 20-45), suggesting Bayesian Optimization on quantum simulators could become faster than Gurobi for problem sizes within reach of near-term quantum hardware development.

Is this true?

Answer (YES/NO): NO